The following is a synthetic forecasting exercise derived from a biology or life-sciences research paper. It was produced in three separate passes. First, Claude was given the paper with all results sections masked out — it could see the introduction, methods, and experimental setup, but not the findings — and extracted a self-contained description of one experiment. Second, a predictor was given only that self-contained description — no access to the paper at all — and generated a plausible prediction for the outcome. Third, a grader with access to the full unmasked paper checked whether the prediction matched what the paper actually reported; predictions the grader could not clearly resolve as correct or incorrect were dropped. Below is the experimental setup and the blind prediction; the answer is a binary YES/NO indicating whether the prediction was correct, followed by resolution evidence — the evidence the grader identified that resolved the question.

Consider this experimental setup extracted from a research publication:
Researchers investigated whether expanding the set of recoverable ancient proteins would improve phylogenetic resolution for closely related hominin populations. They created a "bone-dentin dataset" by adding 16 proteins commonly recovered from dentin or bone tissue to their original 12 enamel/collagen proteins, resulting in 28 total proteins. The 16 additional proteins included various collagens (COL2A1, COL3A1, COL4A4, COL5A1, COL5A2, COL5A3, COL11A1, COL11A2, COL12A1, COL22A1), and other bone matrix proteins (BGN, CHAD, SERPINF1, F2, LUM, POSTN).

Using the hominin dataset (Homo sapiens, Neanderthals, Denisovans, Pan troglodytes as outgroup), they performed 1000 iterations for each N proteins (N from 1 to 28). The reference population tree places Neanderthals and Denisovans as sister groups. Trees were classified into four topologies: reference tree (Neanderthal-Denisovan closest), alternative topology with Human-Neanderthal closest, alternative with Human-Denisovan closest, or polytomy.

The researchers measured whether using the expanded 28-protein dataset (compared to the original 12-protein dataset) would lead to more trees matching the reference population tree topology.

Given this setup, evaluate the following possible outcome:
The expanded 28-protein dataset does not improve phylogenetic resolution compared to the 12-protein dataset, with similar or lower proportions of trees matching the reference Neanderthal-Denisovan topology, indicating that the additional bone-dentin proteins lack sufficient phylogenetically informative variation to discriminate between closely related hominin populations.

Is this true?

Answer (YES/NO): NO